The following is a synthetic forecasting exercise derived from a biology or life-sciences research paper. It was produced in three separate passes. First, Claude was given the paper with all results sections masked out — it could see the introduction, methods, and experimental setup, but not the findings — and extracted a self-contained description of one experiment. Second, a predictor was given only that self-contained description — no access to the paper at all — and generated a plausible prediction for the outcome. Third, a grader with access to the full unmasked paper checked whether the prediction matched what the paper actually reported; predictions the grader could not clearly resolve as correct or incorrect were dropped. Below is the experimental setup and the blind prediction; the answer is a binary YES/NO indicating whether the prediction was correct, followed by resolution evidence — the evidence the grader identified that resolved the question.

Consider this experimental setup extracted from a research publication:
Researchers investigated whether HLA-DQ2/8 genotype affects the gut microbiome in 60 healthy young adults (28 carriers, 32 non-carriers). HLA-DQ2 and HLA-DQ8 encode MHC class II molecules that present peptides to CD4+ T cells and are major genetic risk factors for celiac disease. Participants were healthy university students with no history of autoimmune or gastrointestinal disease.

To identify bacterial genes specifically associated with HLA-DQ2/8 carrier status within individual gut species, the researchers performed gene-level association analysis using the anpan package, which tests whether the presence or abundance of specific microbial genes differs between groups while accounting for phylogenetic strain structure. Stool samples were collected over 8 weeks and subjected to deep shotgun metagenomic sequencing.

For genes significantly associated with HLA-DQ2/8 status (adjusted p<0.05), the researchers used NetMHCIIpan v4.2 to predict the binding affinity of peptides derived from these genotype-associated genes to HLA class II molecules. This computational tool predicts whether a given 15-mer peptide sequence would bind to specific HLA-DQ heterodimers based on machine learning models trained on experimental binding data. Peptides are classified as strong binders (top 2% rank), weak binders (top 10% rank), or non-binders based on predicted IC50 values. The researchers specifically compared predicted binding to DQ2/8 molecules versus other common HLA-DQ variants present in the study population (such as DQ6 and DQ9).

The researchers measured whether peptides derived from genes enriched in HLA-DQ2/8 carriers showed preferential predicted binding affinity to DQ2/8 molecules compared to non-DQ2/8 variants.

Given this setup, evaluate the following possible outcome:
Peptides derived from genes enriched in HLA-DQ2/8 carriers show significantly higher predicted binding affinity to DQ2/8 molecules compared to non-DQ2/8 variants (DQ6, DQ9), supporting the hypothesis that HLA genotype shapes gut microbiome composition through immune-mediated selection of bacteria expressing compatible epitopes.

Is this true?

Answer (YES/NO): NO